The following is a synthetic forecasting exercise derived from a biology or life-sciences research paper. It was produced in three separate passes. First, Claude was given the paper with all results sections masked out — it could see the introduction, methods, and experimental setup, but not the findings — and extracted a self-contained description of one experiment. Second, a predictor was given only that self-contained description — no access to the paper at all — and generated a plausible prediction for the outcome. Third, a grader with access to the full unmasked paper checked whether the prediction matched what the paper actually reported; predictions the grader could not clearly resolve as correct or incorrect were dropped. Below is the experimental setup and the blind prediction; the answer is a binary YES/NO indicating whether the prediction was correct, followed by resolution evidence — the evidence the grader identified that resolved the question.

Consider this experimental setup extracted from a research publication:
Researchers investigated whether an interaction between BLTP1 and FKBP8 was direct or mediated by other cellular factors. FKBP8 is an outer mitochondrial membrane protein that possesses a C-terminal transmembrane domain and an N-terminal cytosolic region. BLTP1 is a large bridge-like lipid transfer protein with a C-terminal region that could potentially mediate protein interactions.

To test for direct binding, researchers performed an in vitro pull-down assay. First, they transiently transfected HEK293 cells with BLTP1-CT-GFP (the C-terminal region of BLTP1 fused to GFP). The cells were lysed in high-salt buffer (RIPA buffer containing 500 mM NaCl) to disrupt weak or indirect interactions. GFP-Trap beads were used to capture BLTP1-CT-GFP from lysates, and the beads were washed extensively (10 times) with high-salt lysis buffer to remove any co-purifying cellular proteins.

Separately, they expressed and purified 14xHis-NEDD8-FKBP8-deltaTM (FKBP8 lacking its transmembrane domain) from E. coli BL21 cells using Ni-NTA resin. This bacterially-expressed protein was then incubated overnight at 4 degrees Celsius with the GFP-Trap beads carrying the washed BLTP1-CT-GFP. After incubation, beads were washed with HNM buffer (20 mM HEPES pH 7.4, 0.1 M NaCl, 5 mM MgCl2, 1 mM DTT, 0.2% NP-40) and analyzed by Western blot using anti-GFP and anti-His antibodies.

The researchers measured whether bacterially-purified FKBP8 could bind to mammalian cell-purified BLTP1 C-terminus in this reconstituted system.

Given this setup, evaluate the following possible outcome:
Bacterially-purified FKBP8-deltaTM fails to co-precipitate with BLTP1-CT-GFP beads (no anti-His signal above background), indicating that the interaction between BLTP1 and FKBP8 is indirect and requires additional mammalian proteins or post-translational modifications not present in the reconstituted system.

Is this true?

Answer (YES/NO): NO